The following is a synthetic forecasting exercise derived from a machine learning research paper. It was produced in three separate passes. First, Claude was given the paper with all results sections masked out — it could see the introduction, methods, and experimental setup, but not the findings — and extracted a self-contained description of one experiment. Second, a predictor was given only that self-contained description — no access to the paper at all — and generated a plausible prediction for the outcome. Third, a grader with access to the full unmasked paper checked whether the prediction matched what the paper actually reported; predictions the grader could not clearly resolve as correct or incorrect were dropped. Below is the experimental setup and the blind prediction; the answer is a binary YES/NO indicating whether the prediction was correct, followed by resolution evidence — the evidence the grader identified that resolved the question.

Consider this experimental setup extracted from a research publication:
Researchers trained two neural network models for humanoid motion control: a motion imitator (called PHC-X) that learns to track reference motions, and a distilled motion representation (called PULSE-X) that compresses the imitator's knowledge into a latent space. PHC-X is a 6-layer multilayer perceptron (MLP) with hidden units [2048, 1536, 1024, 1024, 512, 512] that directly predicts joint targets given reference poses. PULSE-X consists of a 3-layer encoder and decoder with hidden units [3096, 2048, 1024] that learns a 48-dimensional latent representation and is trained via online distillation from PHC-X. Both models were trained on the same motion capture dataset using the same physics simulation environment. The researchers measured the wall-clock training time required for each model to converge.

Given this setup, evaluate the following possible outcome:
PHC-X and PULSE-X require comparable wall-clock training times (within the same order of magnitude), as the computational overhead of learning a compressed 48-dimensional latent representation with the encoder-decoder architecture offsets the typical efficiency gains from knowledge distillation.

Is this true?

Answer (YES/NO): NO